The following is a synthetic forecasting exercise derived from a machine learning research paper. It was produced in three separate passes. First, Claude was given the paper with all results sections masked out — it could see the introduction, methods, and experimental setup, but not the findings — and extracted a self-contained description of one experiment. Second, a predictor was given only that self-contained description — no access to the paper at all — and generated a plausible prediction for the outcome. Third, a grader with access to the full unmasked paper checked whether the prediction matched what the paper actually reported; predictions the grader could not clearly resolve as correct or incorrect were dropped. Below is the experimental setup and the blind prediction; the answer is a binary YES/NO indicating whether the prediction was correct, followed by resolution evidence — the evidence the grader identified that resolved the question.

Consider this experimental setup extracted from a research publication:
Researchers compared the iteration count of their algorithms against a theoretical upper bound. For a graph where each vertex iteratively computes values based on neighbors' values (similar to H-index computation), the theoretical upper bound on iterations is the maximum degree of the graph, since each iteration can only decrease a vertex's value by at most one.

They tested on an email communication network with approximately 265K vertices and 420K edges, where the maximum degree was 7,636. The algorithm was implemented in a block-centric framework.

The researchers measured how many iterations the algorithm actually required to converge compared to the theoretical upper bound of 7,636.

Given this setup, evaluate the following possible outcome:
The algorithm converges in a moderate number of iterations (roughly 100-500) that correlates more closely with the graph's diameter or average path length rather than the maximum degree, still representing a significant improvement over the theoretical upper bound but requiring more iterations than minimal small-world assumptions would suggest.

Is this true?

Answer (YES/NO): NO